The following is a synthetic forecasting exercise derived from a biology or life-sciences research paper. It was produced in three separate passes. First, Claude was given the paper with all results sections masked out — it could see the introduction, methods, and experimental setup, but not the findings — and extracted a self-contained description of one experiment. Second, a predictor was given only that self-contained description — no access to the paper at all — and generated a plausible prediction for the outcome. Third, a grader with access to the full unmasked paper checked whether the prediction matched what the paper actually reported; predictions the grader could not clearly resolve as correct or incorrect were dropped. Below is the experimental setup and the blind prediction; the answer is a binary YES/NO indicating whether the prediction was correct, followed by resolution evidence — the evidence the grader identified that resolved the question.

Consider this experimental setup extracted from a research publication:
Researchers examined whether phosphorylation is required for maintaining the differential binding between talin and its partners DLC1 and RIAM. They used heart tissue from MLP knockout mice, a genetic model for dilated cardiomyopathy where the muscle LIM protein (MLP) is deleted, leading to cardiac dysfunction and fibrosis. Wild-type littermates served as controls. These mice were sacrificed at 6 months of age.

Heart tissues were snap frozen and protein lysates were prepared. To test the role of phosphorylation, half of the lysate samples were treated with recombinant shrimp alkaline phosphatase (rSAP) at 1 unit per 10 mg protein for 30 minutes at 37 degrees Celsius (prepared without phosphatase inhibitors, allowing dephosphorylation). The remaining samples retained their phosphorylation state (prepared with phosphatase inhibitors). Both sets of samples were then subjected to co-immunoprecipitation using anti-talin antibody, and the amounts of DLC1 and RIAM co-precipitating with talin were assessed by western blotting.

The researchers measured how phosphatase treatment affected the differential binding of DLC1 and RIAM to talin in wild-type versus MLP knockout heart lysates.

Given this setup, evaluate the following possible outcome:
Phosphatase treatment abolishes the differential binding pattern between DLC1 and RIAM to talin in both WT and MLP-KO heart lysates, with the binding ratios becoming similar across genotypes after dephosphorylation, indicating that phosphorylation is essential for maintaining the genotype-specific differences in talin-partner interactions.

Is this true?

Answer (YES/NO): NO